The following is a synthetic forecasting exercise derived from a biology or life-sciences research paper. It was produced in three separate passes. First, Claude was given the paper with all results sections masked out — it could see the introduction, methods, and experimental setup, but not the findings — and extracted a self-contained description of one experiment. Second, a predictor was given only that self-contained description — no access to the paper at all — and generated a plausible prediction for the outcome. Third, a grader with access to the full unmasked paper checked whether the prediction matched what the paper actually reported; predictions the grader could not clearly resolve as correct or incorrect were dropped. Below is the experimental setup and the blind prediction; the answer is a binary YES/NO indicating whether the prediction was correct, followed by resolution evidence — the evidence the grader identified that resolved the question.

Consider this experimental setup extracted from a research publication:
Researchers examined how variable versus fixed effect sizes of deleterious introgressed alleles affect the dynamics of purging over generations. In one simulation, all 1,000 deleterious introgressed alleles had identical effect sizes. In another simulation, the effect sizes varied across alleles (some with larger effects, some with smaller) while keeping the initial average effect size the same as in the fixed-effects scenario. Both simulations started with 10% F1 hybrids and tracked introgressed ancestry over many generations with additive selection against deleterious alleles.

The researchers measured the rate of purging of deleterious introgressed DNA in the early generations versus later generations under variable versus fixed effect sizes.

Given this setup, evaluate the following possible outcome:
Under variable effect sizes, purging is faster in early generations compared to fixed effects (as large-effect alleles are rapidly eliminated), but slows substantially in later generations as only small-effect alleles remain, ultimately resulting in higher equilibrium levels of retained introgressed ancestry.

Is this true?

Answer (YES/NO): NO